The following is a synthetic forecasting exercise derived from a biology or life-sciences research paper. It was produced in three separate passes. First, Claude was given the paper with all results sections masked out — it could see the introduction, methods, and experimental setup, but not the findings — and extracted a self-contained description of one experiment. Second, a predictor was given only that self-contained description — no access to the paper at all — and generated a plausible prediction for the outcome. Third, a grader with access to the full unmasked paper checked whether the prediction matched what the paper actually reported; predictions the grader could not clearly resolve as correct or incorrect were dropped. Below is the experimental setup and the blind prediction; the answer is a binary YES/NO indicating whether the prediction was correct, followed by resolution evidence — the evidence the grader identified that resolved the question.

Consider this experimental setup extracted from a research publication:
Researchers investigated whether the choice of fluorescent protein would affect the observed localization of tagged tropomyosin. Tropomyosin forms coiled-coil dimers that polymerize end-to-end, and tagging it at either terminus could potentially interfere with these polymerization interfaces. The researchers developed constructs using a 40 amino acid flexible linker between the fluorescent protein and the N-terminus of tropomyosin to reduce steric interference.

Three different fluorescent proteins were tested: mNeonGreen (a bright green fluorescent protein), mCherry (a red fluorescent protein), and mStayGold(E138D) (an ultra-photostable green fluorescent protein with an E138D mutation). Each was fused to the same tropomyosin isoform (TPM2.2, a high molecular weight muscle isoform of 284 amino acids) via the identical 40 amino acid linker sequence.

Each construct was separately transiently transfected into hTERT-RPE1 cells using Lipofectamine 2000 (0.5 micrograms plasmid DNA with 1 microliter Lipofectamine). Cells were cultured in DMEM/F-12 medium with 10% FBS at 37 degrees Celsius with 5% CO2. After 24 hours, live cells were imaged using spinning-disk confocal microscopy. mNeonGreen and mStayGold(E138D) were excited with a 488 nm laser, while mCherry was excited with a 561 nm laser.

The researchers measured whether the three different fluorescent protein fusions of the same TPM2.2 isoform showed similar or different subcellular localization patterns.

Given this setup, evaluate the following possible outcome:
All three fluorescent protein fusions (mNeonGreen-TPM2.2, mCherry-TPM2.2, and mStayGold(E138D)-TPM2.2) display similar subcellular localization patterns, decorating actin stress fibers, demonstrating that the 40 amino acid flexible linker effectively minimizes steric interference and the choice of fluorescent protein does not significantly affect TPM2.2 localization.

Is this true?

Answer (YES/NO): YES